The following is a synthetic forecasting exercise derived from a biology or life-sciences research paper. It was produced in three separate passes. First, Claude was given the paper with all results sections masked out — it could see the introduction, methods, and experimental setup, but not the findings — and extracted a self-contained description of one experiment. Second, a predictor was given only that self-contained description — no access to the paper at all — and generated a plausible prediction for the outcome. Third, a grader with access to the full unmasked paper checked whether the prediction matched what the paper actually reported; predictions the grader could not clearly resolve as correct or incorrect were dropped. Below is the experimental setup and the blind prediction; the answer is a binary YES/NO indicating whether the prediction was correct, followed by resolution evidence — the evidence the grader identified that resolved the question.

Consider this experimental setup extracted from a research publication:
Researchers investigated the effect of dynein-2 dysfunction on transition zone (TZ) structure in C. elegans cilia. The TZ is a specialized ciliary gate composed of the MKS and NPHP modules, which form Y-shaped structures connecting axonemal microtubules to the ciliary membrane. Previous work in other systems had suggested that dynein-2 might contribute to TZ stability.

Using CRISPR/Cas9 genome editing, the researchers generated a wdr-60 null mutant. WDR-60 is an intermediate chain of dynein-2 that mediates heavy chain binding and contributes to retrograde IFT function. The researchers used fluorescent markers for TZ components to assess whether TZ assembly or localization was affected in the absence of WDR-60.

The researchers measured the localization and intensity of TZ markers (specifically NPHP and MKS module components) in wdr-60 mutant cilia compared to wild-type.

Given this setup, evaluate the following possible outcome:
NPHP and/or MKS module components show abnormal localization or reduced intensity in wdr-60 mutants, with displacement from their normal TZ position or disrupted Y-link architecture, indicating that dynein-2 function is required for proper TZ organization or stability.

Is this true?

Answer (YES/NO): NO